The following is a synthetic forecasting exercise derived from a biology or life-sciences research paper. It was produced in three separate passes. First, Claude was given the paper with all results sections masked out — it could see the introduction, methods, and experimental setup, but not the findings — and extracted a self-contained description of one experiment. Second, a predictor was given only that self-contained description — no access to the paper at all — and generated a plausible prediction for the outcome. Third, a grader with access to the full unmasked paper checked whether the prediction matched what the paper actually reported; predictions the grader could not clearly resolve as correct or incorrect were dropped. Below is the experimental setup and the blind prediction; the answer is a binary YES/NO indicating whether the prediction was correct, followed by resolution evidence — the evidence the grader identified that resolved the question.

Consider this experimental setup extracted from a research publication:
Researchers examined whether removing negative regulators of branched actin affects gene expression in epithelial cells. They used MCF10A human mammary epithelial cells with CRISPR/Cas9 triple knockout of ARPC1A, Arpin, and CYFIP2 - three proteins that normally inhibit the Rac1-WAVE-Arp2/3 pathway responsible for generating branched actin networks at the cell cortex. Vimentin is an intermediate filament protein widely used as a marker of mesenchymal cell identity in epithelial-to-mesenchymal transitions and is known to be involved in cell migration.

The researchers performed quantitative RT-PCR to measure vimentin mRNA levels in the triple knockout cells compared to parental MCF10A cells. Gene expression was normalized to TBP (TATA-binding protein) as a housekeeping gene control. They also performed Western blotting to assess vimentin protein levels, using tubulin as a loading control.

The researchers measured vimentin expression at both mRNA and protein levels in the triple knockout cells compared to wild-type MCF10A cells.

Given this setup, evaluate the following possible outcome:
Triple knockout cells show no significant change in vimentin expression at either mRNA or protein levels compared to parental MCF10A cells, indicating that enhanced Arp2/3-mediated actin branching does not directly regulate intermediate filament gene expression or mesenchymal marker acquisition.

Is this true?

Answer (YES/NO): NO